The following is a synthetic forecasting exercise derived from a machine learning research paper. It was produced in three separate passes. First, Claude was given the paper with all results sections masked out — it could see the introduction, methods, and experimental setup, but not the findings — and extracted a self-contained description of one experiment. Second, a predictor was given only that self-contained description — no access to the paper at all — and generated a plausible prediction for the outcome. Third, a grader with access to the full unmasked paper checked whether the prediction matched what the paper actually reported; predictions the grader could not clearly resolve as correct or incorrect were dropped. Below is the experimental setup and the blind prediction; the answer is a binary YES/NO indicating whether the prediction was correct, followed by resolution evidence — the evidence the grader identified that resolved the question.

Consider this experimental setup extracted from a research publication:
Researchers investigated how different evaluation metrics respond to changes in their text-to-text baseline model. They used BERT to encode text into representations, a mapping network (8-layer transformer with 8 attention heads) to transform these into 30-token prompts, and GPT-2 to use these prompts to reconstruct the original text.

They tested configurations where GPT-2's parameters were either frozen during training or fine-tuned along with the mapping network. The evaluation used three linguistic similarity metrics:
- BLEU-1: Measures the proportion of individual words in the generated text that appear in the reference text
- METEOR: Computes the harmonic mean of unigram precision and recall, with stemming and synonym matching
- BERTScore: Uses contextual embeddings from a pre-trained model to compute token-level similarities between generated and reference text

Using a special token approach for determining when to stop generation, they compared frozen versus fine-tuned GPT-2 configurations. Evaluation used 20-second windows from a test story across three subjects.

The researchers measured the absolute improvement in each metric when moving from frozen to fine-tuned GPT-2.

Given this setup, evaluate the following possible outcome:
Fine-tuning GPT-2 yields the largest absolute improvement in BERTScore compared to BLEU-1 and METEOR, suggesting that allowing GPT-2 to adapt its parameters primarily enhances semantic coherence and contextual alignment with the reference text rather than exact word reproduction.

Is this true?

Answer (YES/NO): NO